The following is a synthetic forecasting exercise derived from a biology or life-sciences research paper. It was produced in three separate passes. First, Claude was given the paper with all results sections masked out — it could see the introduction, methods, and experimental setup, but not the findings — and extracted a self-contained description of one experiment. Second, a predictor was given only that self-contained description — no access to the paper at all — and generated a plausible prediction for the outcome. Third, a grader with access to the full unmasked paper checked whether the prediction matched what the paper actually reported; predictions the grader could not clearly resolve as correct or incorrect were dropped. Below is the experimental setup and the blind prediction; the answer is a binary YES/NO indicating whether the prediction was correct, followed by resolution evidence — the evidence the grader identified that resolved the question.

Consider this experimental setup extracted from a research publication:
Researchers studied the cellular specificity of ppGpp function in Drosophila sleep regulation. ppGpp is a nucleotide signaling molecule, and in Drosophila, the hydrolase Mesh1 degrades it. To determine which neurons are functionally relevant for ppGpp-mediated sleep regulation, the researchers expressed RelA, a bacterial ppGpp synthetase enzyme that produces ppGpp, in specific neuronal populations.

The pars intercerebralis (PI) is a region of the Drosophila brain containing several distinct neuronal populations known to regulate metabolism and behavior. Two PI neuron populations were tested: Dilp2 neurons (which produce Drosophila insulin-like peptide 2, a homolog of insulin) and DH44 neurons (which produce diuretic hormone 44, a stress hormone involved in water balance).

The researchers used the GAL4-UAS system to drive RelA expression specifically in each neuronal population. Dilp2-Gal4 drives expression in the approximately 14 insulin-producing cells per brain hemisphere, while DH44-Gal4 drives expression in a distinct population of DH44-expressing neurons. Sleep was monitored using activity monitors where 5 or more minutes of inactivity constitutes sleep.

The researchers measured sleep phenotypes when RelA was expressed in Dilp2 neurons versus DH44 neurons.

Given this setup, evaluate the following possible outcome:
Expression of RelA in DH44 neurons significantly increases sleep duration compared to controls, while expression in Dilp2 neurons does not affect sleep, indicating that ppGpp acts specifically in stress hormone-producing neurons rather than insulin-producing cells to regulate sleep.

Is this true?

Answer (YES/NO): NO